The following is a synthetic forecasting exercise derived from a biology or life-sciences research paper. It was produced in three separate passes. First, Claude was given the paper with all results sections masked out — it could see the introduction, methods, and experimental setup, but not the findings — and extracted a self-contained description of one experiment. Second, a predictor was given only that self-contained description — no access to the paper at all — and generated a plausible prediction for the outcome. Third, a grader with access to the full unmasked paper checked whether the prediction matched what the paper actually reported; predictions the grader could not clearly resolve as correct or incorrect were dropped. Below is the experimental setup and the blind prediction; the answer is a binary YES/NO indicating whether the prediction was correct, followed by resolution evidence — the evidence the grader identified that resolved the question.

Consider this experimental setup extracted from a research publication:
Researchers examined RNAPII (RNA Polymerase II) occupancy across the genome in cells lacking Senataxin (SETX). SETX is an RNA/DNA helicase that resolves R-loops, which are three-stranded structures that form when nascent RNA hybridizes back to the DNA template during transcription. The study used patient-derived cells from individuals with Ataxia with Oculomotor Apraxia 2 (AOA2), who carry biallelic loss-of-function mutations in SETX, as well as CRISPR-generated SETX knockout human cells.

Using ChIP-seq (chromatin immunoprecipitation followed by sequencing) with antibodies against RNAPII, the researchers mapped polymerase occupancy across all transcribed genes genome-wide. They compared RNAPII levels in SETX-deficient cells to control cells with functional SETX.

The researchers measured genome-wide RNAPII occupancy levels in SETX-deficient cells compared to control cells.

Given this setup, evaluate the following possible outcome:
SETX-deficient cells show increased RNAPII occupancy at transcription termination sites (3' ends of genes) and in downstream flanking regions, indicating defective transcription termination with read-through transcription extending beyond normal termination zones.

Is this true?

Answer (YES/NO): NO